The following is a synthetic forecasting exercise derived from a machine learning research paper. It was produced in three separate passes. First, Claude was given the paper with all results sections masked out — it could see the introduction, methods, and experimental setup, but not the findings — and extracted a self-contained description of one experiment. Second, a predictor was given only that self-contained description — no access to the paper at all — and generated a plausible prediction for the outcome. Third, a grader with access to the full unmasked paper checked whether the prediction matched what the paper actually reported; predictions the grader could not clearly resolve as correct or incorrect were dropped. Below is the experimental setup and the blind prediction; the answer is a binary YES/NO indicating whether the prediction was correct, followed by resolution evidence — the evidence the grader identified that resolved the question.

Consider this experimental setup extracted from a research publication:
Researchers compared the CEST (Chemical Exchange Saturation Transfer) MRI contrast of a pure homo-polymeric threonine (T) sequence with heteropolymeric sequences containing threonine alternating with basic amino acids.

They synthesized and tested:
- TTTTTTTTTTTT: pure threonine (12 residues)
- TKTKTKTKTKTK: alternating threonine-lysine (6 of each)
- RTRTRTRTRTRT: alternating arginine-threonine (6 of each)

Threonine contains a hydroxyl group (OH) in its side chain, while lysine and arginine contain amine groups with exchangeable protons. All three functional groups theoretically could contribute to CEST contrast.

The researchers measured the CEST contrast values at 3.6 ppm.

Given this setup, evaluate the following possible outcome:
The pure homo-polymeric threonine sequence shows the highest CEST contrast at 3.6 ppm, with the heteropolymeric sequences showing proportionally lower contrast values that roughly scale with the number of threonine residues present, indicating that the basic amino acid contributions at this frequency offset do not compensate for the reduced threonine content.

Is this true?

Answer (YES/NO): NO